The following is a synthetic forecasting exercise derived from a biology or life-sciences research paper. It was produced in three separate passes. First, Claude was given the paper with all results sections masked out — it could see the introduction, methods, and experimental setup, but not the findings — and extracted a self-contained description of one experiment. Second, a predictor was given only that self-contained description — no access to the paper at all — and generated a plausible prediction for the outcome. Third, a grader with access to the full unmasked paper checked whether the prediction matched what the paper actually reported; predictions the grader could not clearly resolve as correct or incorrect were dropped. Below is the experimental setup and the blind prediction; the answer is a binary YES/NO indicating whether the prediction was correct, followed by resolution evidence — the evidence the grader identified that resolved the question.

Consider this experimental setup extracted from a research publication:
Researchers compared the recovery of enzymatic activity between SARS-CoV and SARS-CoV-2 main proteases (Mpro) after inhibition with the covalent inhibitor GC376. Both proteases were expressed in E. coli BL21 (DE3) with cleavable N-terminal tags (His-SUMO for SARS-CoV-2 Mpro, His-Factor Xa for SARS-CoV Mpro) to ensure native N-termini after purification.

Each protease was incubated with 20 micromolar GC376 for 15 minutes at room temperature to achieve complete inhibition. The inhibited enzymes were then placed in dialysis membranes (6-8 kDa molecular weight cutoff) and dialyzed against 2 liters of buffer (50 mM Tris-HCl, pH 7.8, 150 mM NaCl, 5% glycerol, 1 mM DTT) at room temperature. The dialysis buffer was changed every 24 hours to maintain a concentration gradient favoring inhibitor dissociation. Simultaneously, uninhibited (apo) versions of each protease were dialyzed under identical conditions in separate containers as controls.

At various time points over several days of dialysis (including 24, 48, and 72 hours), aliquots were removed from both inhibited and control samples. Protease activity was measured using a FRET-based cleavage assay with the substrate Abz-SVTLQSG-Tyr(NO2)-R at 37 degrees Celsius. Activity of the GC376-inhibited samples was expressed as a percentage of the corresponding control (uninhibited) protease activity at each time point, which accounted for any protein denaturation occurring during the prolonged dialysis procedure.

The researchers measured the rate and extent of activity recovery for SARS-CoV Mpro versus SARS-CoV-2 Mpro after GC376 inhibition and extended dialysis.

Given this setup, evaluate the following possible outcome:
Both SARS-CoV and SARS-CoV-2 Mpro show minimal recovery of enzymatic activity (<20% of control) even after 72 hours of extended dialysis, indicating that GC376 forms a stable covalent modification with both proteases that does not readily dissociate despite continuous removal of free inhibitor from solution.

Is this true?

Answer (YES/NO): NO